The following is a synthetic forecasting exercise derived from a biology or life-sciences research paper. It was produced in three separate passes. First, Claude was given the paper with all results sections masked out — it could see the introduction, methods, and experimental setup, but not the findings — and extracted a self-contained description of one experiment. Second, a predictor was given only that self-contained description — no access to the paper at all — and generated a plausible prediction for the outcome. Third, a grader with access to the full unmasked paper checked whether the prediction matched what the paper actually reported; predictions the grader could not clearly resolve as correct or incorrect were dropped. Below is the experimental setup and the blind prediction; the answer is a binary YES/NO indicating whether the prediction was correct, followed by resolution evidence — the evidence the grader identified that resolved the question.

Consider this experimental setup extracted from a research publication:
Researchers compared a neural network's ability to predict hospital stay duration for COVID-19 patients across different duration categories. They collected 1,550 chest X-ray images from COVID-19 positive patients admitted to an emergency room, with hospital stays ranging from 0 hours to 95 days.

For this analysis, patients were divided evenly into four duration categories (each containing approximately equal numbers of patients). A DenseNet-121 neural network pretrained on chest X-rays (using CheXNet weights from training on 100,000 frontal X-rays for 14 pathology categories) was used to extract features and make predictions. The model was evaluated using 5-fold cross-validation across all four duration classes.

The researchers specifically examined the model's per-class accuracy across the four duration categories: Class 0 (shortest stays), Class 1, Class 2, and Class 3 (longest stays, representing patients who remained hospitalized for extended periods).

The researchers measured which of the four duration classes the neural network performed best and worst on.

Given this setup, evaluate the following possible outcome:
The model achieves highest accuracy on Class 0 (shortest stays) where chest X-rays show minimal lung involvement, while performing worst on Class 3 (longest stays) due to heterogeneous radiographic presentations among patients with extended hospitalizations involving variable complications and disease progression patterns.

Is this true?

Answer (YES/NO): NO